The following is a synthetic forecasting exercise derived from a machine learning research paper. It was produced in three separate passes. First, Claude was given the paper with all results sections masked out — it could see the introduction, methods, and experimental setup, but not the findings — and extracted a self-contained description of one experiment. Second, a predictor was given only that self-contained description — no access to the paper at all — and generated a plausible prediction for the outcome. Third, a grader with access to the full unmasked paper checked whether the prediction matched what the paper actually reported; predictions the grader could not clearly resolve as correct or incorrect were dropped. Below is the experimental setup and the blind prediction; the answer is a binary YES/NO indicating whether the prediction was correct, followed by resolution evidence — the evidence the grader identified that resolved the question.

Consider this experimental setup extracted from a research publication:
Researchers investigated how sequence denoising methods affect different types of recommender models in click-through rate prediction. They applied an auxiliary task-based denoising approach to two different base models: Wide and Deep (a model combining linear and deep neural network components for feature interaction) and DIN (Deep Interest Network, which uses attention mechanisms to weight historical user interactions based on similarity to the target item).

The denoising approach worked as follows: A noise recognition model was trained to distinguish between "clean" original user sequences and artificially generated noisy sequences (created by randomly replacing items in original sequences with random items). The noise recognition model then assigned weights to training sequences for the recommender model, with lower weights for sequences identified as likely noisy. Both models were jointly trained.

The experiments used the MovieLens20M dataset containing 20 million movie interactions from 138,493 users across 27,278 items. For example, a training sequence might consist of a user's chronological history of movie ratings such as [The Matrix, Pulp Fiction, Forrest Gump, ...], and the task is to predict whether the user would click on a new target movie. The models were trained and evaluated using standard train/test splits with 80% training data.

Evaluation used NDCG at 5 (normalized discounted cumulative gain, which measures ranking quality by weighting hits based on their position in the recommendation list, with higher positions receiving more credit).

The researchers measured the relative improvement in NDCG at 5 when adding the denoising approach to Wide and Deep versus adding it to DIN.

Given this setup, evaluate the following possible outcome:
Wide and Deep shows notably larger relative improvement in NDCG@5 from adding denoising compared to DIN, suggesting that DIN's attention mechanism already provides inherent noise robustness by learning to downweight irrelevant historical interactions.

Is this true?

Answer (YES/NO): YES